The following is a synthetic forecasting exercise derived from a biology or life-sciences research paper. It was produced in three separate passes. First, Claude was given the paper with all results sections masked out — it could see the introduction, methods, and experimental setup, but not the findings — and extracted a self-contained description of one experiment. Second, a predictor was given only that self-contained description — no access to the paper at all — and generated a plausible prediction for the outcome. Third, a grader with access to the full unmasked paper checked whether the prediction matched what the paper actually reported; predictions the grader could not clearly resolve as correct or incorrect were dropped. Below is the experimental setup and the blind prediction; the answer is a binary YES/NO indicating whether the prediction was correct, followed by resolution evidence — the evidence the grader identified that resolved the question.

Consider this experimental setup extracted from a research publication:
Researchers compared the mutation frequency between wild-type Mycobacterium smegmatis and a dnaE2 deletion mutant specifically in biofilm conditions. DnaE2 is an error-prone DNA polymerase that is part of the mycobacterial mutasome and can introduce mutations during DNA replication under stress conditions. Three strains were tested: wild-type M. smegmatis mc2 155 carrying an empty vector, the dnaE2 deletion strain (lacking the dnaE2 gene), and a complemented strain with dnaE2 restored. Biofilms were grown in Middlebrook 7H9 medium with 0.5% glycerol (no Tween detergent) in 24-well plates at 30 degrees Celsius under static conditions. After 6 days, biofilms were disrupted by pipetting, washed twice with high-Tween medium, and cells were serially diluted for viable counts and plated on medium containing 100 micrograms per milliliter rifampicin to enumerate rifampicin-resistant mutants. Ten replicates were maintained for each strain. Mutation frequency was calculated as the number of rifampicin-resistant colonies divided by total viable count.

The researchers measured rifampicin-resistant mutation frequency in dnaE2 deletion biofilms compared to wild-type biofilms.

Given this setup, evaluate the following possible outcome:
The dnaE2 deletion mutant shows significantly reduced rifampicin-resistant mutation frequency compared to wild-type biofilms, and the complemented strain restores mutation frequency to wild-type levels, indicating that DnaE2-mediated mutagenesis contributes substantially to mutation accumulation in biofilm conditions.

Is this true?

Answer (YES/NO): NO